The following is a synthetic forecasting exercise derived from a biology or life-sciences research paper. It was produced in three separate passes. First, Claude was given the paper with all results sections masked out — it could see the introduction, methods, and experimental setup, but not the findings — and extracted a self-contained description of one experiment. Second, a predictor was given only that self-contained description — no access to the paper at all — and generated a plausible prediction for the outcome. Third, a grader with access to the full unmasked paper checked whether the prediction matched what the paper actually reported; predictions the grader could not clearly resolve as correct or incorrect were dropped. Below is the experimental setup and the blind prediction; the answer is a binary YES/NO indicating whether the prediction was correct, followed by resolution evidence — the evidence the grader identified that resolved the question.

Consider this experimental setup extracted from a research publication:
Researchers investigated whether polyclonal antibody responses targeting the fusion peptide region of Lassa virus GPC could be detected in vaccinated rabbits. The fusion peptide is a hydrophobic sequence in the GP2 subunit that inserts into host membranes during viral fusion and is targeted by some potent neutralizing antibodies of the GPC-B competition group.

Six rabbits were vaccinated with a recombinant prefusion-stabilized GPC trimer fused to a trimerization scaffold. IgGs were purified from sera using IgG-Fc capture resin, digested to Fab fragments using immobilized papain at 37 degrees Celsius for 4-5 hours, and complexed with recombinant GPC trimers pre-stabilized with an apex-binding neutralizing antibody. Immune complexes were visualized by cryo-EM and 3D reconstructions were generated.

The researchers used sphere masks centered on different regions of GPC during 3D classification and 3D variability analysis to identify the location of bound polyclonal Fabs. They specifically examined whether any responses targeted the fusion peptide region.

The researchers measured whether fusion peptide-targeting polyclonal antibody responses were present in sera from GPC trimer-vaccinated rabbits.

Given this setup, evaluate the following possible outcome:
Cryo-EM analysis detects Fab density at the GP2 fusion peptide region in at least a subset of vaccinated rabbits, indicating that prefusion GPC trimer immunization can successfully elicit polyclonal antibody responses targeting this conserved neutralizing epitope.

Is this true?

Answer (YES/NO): YES